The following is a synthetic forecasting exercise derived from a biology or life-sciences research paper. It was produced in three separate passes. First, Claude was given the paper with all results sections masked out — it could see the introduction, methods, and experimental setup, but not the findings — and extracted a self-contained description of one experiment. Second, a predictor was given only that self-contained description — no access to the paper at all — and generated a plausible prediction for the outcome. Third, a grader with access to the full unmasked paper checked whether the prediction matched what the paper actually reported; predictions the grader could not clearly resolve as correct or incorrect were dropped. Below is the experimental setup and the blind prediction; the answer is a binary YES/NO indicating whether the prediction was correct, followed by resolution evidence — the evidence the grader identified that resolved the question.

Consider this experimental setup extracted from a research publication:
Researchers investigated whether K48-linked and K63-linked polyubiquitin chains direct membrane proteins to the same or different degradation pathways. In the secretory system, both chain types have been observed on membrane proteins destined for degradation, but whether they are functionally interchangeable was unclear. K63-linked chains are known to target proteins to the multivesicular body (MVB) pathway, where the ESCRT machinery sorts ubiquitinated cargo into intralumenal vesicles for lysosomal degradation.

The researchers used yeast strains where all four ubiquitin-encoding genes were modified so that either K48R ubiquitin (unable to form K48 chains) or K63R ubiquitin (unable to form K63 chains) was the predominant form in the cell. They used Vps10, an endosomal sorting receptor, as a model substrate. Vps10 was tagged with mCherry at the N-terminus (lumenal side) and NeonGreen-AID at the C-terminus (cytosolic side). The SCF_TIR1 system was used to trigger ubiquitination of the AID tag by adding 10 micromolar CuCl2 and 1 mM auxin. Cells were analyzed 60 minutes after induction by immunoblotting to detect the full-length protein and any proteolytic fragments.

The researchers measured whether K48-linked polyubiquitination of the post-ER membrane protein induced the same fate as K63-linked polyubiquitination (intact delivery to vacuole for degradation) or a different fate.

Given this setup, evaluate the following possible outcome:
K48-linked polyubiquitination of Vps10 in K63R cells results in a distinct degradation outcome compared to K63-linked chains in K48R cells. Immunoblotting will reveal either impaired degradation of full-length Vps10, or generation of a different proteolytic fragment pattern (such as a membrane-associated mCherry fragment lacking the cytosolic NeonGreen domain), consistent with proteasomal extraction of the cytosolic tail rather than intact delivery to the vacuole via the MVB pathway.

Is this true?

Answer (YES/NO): NO